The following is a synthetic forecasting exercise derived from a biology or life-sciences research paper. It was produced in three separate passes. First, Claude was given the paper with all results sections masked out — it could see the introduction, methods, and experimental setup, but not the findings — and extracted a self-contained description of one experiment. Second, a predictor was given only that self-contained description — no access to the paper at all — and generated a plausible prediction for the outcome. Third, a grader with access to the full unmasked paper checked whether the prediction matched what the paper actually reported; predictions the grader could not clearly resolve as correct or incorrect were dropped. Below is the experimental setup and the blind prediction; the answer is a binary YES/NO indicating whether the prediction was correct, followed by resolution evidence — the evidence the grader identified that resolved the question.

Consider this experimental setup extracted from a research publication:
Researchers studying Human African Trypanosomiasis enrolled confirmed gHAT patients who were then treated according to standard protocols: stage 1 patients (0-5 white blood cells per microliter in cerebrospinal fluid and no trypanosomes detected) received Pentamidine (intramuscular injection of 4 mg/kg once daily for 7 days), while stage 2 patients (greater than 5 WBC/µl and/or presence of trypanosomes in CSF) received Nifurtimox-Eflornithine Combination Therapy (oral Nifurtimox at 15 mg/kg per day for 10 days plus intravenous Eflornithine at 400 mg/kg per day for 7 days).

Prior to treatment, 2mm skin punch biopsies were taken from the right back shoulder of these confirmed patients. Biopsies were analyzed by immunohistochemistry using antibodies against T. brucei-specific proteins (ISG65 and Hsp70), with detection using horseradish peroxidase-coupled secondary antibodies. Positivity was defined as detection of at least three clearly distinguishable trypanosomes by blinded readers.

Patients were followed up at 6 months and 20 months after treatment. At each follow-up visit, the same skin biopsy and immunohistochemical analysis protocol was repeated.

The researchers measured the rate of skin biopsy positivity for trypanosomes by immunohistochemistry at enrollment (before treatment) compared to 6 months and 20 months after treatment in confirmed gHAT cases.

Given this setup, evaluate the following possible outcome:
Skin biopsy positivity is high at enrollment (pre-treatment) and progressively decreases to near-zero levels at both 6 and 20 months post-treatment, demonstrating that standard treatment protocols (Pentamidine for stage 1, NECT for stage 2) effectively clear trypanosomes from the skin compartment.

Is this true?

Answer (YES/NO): NO